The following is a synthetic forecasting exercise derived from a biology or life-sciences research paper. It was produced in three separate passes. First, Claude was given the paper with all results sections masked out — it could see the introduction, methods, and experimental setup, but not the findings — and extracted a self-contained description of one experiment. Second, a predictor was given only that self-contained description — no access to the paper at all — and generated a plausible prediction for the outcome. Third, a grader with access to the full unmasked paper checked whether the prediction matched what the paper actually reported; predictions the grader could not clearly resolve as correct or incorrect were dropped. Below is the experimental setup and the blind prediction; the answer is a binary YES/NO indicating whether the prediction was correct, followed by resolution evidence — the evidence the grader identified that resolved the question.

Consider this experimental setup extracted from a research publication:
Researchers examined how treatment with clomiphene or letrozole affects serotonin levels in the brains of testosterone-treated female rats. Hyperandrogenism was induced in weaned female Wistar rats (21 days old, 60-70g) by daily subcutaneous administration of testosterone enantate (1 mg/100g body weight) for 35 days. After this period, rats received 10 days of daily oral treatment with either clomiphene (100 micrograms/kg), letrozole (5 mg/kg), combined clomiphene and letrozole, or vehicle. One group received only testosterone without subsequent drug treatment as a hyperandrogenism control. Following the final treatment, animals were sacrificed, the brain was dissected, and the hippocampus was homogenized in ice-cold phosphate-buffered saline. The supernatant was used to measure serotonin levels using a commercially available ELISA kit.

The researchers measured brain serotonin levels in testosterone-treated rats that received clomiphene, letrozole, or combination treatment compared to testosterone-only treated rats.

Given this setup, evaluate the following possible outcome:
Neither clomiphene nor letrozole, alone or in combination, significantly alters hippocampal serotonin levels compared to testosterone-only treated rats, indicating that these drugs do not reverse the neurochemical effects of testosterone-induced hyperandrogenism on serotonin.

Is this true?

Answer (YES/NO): NO